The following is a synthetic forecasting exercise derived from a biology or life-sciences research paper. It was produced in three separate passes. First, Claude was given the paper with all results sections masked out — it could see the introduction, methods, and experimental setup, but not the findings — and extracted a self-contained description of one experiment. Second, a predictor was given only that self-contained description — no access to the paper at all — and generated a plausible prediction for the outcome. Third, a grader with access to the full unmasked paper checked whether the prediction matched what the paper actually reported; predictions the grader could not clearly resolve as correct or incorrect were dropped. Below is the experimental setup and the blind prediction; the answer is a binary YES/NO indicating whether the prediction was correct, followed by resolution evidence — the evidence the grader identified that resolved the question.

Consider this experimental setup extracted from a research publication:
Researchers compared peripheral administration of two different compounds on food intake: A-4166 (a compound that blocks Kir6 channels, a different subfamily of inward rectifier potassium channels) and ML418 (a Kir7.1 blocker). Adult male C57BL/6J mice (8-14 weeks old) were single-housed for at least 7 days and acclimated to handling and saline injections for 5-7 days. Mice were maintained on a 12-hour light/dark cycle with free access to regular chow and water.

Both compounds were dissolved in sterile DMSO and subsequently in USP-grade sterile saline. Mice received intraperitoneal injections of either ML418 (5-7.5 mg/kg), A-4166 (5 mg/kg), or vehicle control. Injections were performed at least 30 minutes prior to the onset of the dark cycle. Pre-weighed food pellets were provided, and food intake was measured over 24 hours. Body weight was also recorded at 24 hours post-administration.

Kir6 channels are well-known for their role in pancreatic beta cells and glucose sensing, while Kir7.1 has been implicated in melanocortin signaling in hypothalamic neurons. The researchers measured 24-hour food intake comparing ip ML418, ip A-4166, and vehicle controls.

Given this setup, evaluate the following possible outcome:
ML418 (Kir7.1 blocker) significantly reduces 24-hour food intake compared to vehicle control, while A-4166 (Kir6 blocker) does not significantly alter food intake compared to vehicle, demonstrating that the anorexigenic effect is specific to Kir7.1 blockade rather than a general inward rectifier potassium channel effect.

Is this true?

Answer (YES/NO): YES